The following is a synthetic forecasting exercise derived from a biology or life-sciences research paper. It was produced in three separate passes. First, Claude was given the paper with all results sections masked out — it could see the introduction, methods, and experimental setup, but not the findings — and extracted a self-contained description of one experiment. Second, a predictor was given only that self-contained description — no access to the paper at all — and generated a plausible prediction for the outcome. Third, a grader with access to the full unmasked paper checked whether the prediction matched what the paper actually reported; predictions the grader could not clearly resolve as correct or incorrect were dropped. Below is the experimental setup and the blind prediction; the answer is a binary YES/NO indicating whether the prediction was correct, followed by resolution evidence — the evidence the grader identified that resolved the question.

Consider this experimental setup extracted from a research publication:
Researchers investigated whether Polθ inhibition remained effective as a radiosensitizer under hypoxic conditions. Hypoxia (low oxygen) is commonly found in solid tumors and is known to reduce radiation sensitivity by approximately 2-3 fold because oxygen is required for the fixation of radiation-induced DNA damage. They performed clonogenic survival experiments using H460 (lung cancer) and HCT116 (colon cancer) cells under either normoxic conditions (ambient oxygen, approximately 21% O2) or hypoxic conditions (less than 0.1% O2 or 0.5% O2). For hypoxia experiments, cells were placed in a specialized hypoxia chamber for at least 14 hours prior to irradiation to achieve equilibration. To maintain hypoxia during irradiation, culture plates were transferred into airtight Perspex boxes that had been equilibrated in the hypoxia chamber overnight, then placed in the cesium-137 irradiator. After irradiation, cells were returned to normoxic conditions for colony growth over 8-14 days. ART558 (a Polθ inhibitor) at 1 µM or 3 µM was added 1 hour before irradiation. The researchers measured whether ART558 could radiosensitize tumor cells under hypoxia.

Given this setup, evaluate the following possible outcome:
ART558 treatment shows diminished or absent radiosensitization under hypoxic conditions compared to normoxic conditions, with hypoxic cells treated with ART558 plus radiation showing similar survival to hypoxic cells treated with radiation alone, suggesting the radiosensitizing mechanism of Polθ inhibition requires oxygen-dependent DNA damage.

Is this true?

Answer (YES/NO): NO